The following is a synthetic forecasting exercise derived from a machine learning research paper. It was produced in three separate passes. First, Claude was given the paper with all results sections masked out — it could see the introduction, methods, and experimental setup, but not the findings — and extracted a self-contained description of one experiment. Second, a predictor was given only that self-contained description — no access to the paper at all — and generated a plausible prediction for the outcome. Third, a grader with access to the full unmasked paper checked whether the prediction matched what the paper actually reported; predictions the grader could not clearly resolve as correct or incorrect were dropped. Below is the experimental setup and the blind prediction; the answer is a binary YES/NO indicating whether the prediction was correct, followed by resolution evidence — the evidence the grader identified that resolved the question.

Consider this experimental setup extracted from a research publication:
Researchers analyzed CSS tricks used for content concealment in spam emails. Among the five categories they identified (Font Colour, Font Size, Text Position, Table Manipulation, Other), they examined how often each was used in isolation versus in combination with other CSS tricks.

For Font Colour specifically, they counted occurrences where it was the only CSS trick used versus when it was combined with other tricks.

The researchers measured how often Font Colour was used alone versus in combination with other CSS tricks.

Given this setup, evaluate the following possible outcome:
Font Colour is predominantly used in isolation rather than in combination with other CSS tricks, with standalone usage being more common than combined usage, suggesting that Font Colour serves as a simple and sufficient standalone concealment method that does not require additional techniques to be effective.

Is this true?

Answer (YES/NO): NO